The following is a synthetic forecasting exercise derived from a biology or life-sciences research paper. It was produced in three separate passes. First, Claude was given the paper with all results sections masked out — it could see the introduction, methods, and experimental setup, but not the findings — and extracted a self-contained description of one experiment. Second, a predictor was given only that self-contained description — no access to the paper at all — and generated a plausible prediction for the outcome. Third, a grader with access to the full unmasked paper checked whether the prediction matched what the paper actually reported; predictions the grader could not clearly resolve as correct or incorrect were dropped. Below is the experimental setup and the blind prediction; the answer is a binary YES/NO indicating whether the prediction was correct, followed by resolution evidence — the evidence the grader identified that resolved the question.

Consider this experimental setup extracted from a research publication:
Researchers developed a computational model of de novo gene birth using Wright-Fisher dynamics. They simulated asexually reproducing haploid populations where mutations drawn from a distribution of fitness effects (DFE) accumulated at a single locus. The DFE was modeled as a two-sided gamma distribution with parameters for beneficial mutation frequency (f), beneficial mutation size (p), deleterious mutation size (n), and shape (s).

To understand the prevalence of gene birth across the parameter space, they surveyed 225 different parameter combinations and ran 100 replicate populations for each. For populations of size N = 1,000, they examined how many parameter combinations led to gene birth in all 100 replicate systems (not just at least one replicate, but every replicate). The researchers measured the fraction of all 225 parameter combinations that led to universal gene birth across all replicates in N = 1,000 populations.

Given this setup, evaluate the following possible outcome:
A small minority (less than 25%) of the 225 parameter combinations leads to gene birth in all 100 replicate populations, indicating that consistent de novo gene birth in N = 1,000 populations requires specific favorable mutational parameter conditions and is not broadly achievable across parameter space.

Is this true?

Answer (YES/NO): NO